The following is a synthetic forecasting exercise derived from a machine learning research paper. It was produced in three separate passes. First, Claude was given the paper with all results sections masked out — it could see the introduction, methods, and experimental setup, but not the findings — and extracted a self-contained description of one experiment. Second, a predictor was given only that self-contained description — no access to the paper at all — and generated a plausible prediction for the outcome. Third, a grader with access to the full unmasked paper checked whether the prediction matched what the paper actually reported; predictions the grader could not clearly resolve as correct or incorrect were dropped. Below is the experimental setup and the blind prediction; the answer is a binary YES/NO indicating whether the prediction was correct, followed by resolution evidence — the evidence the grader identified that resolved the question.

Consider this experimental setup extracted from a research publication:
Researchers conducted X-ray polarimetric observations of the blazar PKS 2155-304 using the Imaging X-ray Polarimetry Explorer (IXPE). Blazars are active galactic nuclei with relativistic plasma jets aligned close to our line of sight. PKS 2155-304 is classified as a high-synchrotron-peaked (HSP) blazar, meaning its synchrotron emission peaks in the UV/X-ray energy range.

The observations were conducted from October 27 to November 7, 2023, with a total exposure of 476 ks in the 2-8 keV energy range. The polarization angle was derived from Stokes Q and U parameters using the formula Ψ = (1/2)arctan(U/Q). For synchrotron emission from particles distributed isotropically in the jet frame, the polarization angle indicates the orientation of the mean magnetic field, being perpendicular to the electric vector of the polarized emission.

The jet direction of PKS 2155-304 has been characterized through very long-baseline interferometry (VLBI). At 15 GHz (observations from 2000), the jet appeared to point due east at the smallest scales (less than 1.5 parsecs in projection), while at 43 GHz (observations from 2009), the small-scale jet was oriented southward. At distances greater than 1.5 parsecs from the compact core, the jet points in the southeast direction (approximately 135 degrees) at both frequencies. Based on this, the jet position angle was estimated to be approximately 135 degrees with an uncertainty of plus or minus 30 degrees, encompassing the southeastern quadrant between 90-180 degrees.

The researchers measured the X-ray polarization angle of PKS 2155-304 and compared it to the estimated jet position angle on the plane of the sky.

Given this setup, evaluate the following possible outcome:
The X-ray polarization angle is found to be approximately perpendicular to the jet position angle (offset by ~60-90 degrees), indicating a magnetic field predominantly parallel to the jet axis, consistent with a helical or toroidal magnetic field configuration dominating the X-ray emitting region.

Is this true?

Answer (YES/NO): NO